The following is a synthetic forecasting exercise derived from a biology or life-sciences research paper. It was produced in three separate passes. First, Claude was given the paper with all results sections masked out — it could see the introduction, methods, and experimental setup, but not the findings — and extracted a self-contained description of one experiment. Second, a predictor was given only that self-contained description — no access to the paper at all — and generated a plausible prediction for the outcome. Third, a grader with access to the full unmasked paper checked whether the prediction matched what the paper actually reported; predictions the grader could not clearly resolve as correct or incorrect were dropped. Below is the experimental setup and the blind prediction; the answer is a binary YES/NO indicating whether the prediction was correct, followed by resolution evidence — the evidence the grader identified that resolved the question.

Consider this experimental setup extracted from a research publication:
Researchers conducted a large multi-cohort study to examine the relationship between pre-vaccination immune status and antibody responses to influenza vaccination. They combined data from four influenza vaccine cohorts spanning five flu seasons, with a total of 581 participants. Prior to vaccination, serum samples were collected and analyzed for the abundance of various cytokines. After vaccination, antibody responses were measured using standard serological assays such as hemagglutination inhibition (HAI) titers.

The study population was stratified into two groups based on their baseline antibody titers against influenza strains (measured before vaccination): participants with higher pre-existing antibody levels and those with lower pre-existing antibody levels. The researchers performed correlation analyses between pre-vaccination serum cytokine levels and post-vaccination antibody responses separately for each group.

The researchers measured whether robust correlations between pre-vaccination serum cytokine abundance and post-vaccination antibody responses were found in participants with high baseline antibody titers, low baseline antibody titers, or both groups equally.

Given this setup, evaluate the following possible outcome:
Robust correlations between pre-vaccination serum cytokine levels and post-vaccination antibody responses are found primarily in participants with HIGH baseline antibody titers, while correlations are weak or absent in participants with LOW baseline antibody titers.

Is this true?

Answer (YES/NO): NO